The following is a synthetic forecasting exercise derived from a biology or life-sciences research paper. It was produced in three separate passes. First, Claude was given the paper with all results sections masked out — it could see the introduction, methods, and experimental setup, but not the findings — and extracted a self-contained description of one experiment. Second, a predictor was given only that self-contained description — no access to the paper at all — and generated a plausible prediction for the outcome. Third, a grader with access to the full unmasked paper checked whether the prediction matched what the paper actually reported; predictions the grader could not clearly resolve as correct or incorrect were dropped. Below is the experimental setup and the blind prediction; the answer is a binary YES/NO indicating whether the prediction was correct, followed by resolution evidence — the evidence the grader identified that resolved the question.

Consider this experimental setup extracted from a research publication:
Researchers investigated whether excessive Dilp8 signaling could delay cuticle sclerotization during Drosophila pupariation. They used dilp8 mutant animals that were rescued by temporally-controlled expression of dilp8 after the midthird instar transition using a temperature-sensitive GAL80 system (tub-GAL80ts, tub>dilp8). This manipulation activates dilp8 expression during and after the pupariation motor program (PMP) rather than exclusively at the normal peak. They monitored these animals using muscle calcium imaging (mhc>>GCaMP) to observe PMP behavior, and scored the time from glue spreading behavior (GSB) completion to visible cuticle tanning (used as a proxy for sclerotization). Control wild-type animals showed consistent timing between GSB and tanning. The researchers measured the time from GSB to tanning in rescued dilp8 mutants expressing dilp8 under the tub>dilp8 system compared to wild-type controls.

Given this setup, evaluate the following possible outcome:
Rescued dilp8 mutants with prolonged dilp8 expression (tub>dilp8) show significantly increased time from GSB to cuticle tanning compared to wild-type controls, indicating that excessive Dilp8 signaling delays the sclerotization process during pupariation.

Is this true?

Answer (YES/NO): YES